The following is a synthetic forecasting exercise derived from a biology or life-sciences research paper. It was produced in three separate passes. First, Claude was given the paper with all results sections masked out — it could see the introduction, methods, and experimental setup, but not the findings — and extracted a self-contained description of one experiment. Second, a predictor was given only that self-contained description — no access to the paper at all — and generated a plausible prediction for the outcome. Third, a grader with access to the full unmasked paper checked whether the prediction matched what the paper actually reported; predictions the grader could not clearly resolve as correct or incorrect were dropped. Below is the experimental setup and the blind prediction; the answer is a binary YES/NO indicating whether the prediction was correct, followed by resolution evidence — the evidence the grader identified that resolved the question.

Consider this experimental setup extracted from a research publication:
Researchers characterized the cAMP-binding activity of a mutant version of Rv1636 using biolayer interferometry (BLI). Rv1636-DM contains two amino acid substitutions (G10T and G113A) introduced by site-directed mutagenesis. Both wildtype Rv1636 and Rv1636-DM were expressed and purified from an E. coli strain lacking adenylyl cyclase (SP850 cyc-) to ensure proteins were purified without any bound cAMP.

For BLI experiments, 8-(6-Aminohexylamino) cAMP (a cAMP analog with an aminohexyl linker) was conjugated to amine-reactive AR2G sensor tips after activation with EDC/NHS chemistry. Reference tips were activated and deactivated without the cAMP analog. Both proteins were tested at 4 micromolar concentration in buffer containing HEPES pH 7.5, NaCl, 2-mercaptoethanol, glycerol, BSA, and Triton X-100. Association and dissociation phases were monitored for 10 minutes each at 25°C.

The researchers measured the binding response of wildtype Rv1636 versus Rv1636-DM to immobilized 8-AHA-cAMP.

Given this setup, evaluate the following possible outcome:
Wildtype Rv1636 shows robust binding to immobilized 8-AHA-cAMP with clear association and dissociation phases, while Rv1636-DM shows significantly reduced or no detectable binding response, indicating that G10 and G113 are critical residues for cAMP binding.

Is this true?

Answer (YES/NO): YES